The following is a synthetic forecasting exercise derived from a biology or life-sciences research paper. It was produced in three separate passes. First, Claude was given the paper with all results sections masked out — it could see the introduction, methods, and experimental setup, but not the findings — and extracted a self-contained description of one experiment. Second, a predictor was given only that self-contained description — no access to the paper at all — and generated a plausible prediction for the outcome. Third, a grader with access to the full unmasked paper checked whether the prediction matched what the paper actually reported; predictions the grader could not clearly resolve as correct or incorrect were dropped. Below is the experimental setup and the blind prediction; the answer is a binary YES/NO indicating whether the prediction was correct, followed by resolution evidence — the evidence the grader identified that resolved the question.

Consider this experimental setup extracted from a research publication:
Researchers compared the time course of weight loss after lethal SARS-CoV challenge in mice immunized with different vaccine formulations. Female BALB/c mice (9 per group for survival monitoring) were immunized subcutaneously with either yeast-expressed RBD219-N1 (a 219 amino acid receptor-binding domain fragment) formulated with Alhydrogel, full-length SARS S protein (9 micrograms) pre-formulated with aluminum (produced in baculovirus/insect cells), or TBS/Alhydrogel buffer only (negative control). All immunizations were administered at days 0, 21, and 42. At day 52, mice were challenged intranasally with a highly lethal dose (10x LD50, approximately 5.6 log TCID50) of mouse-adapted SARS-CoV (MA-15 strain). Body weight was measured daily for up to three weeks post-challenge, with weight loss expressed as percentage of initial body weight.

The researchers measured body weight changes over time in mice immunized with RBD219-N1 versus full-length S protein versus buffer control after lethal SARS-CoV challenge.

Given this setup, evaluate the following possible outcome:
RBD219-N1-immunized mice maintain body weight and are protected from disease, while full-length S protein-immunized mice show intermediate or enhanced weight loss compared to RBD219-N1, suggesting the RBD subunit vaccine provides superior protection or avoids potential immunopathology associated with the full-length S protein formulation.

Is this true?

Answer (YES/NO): YES